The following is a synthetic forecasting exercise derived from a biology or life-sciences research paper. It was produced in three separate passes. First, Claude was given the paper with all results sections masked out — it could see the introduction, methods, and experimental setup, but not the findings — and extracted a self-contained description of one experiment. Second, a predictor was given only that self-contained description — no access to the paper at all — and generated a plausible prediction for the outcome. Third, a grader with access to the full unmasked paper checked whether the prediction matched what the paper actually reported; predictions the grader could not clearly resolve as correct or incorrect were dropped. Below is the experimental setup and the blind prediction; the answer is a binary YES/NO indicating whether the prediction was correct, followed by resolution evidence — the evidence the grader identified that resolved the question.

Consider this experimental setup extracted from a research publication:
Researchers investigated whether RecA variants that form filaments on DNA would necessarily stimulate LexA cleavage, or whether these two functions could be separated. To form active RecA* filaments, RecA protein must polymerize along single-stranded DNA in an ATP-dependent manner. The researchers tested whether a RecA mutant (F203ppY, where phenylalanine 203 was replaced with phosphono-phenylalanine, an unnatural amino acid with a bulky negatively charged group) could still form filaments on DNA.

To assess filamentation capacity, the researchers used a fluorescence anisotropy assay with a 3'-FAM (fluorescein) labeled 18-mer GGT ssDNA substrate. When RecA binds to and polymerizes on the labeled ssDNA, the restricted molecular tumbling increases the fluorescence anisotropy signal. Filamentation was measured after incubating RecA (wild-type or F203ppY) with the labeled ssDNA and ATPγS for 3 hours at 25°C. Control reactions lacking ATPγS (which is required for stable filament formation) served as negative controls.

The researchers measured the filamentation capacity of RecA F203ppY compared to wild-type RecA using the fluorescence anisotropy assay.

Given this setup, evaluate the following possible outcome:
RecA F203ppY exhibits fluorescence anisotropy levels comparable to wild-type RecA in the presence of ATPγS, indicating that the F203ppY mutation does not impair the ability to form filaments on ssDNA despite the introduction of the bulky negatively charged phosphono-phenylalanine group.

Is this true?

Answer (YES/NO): NO